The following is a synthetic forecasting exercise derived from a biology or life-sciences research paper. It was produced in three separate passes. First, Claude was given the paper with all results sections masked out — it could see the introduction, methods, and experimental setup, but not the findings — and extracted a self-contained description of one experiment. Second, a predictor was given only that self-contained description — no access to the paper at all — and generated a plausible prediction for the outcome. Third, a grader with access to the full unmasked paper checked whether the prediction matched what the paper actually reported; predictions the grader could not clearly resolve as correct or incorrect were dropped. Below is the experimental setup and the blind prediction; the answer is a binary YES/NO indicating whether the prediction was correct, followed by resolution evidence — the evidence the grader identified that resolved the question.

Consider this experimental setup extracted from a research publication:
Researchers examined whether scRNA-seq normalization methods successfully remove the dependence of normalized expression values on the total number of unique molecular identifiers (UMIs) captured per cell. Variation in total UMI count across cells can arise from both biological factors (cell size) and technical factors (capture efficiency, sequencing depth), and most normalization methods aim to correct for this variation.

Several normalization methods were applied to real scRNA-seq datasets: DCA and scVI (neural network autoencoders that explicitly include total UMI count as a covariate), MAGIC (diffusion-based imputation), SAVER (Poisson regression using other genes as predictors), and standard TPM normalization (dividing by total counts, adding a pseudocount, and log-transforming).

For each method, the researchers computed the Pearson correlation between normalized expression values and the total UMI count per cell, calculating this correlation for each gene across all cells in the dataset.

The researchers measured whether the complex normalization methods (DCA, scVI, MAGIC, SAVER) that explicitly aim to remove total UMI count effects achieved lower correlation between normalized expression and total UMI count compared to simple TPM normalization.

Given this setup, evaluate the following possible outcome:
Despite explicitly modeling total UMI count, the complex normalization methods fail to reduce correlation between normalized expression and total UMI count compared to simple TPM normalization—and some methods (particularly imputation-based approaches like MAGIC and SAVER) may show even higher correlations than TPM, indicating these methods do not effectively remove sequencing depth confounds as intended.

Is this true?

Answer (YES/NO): YES